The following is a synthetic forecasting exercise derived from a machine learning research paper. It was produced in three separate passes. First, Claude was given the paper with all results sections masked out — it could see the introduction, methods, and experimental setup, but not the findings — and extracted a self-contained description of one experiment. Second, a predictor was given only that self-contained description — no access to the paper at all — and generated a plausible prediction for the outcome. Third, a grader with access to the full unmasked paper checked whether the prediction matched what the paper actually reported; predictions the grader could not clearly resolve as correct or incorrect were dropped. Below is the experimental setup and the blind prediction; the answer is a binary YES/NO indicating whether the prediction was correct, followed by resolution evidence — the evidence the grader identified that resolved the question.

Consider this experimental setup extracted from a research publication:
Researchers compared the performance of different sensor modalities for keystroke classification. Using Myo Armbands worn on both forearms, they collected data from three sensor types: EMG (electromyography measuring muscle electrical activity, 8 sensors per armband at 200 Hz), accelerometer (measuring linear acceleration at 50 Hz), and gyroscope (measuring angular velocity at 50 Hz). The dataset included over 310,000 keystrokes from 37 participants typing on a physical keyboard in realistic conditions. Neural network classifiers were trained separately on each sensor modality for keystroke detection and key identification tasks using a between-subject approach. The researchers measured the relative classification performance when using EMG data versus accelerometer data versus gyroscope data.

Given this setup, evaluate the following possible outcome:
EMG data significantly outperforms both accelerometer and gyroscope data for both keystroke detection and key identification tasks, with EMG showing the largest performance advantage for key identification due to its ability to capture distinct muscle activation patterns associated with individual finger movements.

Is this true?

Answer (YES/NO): NO